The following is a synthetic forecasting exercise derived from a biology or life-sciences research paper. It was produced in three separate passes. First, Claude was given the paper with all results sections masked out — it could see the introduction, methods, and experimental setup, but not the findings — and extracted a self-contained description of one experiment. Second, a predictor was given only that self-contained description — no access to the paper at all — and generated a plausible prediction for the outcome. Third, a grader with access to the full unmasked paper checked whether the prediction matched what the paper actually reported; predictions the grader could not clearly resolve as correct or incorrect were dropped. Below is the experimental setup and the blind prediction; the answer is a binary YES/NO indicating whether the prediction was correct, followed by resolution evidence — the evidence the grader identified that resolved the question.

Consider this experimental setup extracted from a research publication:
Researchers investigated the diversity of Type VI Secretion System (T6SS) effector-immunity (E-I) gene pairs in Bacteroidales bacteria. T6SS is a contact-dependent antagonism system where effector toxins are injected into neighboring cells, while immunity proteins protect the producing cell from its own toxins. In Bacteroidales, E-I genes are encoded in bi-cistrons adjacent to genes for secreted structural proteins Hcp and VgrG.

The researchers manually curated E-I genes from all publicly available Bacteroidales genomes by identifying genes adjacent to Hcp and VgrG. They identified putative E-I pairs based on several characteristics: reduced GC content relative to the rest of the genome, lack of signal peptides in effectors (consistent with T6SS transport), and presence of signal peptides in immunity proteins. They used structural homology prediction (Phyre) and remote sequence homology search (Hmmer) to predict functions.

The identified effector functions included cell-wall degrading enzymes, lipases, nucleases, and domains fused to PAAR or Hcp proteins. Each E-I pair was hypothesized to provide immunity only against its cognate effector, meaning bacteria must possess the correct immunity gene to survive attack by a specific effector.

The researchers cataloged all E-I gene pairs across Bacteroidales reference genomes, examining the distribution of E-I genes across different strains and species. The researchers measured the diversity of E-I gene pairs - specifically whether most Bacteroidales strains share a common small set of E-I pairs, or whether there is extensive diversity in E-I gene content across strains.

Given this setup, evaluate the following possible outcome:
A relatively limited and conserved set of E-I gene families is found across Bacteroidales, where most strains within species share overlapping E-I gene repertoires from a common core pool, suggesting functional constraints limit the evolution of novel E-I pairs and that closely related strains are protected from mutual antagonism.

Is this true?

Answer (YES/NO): NO